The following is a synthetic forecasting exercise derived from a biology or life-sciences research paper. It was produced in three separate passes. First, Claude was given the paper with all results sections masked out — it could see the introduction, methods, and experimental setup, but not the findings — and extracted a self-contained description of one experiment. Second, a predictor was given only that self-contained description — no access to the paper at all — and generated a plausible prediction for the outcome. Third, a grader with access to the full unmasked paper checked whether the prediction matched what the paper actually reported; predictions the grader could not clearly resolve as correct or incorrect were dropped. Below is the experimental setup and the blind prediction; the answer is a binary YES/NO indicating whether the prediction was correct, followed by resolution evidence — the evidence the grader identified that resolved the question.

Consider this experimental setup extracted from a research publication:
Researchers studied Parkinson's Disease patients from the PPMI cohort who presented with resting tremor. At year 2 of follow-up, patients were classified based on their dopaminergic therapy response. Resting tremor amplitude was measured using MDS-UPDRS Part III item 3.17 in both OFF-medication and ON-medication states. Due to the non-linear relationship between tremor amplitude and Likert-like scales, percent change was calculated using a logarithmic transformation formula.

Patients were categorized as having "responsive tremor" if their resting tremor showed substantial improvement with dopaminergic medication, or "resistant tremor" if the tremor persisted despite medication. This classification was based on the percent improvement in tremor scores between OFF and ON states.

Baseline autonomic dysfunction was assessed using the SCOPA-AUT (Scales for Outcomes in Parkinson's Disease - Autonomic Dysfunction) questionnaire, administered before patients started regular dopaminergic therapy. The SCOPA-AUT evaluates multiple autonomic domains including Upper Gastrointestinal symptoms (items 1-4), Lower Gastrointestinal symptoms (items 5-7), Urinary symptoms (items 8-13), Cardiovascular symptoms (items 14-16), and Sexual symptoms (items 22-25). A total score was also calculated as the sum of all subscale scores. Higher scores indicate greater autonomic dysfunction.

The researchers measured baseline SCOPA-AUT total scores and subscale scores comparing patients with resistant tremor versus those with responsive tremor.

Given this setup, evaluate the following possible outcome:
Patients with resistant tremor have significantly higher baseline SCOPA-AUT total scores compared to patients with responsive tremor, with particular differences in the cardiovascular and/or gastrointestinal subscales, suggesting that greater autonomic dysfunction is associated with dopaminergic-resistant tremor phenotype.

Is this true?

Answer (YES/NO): NO